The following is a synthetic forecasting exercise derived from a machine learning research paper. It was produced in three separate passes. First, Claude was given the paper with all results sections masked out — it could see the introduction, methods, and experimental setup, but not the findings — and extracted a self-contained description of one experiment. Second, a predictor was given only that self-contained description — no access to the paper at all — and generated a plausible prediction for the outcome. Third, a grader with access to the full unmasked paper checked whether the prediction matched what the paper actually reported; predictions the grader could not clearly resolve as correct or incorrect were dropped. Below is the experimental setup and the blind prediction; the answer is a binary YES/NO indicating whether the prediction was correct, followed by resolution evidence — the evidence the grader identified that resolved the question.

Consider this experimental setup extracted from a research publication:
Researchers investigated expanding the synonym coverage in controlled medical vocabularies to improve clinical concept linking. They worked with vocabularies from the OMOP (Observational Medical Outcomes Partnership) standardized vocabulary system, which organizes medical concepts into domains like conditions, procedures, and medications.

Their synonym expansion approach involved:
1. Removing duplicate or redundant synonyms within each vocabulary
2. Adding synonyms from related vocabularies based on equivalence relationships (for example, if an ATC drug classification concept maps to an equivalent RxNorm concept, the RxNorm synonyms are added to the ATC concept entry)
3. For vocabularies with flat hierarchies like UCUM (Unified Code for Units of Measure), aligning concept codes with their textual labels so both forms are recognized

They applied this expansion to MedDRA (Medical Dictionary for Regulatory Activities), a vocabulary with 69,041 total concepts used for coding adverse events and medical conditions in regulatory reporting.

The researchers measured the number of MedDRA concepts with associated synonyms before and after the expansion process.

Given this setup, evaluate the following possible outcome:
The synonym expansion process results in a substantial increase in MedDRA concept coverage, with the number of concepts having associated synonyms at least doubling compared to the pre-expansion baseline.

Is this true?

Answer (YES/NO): YES